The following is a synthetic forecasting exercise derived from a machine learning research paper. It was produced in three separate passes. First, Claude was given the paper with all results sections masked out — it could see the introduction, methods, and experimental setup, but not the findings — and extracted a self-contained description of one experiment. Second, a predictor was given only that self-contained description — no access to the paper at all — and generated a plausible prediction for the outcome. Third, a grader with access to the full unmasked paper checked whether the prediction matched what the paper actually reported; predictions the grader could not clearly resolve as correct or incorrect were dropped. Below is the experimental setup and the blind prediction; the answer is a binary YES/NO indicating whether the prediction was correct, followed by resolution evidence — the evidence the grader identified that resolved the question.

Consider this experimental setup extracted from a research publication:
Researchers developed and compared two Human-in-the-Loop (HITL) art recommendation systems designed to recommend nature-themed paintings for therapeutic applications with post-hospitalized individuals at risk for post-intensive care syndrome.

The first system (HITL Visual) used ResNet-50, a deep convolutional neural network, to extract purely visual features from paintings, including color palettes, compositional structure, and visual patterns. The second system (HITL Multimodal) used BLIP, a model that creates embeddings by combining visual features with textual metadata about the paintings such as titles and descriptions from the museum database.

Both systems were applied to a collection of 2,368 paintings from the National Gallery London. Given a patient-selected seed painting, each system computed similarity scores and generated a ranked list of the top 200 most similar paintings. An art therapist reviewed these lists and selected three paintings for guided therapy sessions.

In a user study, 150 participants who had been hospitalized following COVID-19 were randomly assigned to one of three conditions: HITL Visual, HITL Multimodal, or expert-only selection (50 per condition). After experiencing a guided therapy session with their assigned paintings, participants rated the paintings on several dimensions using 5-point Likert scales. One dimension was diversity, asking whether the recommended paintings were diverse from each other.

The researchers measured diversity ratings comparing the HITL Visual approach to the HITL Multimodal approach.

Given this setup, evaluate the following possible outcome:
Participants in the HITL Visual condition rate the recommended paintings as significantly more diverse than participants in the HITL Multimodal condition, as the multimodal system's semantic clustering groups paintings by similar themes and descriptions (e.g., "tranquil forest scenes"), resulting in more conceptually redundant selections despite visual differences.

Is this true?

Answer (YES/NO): NO